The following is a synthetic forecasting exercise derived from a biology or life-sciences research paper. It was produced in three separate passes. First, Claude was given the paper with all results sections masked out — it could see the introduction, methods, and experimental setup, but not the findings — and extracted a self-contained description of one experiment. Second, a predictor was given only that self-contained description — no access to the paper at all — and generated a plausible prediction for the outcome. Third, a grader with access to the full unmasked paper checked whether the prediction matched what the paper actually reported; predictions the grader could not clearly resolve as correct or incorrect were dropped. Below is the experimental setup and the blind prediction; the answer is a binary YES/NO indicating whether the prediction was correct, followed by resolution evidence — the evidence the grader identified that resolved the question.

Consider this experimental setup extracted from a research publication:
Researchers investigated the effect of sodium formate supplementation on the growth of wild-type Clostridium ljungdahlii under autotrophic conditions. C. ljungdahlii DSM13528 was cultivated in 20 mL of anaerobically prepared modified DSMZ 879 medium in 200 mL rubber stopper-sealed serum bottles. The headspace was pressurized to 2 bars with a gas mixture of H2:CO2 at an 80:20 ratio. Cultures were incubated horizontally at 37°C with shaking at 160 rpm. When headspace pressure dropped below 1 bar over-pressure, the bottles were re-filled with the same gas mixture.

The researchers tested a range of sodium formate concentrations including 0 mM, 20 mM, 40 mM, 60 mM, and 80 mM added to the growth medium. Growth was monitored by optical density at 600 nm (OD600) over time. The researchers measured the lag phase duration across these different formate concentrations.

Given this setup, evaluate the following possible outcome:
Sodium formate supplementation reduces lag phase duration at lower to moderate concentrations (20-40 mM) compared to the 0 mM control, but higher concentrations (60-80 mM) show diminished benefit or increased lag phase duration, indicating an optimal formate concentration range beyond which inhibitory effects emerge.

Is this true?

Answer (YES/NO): NO